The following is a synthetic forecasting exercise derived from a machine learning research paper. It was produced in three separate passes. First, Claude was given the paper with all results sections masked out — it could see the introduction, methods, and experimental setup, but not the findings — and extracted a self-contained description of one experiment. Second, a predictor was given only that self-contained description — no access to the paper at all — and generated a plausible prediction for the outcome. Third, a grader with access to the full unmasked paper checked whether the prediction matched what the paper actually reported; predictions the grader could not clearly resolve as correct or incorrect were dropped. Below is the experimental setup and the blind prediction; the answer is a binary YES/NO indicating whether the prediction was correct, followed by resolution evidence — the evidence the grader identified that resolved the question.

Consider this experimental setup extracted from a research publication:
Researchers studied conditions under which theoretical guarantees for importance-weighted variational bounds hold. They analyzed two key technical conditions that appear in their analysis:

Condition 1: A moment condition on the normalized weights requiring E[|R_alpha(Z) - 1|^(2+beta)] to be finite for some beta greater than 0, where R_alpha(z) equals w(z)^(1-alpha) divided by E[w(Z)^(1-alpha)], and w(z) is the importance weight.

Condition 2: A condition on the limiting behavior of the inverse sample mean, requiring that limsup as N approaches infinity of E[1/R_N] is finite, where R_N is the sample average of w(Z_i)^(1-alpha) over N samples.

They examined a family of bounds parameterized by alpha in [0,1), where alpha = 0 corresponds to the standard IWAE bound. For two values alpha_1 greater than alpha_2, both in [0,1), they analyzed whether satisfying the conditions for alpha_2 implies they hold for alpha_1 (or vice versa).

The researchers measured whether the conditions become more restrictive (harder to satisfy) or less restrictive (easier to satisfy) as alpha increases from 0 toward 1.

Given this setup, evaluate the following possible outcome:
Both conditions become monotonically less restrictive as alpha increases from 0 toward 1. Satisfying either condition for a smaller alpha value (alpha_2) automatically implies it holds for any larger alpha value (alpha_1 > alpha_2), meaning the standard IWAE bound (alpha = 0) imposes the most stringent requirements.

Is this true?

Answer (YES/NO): YES